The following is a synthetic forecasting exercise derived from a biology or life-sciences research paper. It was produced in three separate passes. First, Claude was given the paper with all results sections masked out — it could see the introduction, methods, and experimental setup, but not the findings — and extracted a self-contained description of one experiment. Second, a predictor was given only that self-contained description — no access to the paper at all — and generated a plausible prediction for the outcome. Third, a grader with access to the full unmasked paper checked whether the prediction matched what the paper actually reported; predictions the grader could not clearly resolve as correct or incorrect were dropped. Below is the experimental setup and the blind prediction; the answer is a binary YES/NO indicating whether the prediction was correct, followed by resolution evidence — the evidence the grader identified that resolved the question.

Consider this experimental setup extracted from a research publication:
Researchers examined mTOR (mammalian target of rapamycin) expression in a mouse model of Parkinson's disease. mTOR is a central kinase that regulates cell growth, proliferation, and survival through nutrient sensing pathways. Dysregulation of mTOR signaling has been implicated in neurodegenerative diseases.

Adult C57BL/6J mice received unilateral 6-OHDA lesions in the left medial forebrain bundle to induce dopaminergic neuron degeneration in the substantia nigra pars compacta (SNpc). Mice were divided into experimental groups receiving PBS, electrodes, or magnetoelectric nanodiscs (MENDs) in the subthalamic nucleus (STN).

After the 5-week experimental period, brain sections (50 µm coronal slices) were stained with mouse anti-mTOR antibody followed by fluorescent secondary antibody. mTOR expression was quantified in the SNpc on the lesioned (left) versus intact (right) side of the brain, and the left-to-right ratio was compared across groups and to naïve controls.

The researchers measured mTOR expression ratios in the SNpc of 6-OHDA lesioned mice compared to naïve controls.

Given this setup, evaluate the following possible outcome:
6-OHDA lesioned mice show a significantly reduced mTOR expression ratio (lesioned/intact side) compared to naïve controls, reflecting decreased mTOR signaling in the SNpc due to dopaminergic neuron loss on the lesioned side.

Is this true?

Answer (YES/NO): NO